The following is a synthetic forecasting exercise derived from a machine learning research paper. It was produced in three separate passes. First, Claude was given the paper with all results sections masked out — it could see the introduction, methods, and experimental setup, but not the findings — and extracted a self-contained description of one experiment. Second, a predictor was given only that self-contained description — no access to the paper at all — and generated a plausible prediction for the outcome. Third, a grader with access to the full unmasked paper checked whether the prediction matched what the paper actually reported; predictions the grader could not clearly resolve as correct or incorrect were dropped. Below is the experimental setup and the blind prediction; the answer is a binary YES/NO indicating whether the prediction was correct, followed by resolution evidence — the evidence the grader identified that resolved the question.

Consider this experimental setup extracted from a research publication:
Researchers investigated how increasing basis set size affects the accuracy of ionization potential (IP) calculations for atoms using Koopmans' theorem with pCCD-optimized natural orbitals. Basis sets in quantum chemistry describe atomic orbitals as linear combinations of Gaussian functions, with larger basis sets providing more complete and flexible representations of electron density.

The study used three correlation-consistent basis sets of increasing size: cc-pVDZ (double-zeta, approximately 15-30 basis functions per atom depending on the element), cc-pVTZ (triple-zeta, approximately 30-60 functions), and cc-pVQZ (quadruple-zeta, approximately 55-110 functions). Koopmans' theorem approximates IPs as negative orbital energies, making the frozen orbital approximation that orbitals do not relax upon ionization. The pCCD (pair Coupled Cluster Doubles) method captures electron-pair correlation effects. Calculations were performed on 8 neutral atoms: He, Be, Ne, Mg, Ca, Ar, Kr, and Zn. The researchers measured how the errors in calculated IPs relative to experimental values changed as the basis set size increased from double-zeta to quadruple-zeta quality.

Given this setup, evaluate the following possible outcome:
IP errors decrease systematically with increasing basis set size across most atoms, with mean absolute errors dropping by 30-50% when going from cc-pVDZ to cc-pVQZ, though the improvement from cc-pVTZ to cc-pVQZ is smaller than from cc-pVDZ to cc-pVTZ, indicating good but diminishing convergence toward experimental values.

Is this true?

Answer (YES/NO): NO